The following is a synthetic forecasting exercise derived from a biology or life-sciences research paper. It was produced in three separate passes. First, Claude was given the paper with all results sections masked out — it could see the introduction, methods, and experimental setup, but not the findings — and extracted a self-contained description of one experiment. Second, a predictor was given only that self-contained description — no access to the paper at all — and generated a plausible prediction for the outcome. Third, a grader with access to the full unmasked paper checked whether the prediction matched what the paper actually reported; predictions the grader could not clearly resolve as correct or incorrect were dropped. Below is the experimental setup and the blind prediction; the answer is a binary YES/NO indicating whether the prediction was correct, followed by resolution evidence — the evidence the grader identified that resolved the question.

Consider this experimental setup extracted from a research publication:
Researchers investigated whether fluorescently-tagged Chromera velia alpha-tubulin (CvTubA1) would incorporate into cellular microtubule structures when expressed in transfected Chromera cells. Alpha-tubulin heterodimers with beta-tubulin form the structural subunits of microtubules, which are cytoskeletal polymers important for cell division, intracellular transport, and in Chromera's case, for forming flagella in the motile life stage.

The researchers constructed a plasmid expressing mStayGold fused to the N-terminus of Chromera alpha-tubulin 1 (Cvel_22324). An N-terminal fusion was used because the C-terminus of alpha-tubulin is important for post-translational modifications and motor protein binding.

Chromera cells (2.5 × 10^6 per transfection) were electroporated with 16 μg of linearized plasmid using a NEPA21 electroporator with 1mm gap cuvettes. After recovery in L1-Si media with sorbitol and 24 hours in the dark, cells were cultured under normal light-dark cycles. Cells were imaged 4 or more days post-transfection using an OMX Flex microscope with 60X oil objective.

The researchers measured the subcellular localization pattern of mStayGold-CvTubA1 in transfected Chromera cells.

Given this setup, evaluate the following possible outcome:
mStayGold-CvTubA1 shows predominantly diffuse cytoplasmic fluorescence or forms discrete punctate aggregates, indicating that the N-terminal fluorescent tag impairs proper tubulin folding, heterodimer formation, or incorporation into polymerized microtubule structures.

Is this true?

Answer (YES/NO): NO